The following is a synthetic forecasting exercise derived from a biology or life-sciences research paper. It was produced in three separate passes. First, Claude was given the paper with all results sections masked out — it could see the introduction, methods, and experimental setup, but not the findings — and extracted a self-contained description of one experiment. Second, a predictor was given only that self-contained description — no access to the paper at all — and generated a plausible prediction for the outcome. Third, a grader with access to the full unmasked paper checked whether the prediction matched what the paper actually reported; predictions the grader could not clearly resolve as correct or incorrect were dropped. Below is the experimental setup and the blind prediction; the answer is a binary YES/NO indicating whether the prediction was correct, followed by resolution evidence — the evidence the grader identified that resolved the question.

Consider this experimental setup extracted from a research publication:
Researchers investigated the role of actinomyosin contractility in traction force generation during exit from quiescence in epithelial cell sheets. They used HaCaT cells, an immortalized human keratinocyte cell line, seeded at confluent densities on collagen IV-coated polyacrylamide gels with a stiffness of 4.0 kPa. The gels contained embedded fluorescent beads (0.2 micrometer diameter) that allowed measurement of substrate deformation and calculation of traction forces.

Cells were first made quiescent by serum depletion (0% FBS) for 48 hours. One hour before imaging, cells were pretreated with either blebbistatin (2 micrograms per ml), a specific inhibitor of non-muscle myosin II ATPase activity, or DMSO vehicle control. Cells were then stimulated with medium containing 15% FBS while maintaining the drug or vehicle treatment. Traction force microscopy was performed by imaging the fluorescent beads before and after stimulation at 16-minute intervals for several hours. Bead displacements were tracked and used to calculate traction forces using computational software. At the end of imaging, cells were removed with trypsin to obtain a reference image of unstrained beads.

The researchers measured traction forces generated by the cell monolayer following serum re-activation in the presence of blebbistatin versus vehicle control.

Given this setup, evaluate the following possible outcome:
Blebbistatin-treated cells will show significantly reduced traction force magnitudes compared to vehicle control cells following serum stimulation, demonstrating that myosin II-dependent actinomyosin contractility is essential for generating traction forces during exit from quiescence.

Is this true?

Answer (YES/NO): YES